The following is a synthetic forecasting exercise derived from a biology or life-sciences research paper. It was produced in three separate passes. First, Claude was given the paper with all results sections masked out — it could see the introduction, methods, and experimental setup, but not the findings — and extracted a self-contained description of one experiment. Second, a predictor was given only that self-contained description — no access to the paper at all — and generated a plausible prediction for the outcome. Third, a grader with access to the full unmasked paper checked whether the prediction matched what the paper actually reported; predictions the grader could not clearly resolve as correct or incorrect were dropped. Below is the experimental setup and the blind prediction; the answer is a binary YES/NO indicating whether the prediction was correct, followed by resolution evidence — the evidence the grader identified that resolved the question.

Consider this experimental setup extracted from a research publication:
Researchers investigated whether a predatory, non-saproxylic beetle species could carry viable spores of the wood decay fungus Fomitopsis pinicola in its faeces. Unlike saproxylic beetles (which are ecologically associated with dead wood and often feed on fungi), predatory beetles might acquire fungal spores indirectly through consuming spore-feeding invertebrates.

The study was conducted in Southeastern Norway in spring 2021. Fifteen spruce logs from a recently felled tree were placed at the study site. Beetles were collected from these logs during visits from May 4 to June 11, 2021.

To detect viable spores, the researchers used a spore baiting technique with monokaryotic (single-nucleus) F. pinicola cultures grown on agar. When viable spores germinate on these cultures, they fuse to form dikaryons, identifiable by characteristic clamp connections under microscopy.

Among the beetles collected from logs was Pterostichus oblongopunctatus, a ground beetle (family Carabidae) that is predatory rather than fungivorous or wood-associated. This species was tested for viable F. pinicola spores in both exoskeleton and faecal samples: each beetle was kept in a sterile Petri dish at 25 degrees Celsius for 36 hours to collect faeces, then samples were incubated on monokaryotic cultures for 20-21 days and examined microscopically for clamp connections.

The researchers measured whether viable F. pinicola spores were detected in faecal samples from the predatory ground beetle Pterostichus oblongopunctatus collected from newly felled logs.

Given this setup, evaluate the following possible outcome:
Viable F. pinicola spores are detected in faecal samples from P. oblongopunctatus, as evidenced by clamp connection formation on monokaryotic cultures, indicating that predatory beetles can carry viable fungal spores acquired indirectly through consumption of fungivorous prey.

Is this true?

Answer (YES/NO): YES